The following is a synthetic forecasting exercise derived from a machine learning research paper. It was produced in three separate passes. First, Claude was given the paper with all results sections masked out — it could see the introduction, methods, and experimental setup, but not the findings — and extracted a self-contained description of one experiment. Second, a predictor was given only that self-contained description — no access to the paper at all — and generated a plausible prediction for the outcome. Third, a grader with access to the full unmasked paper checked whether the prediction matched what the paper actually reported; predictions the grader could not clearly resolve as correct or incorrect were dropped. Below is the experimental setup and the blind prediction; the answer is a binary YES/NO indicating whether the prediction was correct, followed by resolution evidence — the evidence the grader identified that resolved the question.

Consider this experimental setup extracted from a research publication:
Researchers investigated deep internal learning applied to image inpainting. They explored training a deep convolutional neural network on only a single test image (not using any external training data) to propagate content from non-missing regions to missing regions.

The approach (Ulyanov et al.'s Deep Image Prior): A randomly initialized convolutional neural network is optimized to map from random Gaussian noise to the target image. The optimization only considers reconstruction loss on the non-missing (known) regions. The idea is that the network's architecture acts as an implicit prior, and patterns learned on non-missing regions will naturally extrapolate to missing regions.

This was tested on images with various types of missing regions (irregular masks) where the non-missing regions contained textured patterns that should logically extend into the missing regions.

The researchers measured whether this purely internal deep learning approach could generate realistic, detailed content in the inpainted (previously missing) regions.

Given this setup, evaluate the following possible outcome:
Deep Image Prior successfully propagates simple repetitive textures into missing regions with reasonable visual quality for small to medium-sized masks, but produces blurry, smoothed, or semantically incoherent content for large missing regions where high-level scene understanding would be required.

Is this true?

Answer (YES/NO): NO